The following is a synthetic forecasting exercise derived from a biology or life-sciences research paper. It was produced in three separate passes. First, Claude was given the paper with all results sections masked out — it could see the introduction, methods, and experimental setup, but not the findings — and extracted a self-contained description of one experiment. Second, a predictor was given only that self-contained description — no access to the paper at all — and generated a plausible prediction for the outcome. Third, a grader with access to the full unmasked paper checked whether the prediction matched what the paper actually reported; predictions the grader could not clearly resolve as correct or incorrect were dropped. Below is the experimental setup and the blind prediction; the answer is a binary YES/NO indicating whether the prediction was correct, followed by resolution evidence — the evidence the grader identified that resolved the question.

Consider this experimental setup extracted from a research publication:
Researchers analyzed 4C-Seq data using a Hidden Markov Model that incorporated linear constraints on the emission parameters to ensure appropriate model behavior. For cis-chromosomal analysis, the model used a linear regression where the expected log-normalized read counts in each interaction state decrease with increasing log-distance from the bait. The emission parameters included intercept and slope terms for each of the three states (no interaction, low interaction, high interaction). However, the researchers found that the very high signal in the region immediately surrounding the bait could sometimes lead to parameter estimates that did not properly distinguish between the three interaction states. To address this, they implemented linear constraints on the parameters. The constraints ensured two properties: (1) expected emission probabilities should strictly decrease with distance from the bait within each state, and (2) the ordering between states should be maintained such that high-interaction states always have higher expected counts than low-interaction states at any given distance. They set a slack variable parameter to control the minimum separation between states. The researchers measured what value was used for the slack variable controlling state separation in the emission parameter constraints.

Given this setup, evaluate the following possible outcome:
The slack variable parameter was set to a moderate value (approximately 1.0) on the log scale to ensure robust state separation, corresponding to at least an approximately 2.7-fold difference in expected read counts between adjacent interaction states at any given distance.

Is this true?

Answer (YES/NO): NO